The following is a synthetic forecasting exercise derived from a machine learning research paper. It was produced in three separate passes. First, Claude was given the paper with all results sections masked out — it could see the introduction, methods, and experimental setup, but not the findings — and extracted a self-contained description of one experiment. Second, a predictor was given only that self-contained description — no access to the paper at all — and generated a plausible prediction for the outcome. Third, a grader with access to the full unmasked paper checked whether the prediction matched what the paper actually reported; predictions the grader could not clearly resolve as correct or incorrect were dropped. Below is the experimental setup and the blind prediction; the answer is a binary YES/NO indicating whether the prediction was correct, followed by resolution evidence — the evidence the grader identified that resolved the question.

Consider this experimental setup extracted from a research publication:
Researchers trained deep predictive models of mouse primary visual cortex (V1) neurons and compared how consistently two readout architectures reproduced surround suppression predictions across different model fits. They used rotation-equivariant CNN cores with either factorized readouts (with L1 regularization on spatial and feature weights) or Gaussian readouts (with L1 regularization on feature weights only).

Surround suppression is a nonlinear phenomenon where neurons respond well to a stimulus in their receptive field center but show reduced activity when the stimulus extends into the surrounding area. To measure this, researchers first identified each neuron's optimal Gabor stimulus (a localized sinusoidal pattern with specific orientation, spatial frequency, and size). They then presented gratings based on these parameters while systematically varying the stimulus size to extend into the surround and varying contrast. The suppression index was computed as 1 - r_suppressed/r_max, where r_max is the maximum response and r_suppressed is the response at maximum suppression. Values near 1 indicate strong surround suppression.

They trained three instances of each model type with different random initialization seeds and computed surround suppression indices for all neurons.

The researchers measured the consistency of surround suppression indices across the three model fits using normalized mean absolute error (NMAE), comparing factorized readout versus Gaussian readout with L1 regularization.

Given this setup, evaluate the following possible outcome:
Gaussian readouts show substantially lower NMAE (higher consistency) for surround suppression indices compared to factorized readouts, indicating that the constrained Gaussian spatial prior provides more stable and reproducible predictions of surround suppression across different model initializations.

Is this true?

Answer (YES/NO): NO